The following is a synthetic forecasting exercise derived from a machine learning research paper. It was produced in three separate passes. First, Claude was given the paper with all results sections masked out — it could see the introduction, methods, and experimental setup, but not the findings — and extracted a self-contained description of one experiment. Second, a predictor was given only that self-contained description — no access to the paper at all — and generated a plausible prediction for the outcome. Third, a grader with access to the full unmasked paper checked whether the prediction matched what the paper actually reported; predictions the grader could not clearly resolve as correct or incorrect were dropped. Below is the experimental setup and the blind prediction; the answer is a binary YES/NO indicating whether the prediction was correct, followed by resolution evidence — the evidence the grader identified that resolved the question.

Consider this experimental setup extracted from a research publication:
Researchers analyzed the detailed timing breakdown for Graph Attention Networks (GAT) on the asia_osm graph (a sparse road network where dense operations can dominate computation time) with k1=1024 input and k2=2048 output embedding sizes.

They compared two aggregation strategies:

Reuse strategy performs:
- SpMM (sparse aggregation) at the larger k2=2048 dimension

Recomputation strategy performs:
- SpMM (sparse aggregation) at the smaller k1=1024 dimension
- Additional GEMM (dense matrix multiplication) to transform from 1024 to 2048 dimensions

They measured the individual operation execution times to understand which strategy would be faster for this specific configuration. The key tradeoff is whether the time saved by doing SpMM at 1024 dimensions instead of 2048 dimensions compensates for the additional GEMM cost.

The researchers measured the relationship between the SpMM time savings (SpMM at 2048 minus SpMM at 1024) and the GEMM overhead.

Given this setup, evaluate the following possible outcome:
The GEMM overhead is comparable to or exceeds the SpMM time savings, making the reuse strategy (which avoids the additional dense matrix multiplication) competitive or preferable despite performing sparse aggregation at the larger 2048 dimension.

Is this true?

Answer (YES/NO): YES